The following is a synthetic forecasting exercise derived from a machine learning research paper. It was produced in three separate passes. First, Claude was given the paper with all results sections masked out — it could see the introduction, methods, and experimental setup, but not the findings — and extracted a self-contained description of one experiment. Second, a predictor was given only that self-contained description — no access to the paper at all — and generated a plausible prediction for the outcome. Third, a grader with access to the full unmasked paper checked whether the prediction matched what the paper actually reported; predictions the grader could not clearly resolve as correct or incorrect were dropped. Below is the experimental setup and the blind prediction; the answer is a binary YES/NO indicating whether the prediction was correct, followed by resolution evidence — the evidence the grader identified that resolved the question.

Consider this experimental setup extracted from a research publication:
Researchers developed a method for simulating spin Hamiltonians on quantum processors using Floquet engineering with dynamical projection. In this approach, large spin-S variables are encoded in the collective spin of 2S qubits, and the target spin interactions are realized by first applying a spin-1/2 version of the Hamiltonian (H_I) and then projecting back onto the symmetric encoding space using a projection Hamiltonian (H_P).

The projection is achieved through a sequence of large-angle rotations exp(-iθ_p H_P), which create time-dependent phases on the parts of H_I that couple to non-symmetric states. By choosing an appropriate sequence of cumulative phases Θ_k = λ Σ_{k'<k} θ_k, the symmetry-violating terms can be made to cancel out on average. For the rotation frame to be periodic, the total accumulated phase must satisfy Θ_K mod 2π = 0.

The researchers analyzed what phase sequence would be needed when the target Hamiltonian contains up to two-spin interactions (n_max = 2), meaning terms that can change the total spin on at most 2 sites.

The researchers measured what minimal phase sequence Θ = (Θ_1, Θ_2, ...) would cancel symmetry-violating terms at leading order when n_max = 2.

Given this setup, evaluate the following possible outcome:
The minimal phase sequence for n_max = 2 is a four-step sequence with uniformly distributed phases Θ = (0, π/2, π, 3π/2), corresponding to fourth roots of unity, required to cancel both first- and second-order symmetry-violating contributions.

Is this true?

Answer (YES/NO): NO